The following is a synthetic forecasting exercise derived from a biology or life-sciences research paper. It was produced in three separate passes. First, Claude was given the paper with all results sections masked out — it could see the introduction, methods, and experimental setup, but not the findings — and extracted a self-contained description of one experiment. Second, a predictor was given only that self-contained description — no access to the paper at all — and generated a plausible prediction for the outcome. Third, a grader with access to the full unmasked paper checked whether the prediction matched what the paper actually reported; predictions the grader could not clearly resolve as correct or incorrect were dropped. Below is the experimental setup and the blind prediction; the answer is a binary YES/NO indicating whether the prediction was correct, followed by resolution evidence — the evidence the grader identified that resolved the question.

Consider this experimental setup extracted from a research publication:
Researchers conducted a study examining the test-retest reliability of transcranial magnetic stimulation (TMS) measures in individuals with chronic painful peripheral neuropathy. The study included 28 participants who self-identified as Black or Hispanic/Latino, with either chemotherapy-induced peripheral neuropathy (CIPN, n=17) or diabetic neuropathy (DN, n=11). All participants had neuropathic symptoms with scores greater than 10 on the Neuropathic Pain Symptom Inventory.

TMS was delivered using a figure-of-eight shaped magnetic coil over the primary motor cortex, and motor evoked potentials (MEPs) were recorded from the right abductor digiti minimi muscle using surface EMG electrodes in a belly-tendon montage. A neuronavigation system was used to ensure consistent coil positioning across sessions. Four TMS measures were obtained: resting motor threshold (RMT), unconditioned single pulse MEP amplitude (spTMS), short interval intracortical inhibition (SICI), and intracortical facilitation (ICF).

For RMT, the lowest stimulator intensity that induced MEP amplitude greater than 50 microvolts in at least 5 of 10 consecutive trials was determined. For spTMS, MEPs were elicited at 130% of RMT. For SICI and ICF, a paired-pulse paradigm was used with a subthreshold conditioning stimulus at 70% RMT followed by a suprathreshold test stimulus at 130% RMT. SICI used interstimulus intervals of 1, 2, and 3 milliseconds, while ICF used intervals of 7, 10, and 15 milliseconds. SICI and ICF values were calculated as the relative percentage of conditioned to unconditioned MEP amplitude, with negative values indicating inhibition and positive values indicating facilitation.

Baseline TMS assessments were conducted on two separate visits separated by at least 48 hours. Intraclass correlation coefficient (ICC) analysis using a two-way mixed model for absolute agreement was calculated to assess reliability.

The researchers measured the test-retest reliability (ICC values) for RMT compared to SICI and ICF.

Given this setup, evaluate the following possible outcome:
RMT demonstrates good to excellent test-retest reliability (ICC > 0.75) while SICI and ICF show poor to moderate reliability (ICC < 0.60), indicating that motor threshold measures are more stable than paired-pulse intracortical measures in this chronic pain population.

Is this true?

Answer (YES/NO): NO